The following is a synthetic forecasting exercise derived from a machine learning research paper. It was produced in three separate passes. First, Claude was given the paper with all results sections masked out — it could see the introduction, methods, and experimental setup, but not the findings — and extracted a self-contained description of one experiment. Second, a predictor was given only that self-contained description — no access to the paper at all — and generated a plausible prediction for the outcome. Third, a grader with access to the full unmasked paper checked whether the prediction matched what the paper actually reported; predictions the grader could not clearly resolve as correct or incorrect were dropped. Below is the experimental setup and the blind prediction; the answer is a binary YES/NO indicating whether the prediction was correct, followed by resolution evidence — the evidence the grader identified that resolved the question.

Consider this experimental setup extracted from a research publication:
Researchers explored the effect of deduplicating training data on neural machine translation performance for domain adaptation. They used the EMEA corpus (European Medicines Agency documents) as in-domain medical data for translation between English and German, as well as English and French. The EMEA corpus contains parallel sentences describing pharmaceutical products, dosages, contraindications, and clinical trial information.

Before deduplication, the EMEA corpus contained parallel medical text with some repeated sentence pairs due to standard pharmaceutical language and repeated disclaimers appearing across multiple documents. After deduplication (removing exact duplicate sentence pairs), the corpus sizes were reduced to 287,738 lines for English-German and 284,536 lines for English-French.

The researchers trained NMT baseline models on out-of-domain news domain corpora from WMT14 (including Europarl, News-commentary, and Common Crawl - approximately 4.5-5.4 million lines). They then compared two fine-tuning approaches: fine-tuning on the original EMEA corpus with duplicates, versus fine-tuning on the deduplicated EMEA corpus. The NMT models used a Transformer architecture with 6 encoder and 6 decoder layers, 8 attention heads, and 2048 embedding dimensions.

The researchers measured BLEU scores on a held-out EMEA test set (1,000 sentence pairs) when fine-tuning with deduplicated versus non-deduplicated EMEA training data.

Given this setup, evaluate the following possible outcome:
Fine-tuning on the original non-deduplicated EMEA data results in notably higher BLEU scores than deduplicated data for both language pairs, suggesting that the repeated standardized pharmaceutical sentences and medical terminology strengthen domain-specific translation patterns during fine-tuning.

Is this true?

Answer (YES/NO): NO